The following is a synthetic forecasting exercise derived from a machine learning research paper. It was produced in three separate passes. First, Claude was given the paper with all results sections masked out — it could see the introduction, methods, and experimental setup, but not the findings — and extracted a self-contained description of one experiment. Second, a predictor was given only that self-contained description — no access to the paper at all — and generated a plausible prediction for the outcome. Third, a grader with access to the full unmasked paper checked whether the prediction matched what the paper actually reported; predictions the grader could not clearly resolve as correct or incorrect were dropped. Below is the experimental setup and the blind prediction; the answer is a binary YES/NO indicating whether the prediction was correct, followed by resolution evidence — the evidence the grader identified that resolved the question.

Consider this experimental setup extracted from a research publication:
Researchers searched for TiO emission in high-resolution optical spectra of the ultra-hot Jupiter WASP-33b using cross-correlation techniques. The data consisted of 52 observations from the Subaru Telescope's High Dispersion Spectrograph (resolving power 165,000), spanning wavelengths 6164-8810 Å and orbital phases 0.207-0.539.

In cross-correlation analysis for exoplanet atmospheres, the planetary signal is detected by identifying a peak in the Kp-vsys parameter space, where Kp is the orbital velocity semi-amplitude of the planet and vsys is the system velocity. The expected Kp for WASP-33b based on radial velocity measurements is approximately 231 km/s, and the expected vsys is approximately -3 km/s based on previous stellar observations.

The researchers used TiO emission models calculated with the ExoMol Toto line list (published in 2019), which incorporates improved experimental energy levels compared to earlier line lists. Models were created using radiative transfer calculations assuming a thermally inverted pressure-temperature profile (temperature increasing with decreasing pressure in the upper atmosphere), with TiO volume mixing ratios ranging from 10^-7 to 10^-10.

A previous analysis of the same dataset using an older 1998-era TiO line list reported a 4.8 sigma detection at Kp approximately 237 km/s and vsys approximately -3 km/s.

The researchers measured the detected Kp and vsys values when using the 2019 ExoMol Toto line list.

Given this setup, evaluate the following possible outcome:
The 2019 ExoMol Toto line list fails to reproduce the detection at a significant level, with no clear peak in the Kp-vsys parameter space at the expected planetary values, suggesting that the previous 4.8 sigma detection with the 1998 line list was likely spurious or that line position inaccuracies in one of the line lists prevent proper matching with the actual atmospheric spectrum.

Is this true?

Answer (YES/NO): NO